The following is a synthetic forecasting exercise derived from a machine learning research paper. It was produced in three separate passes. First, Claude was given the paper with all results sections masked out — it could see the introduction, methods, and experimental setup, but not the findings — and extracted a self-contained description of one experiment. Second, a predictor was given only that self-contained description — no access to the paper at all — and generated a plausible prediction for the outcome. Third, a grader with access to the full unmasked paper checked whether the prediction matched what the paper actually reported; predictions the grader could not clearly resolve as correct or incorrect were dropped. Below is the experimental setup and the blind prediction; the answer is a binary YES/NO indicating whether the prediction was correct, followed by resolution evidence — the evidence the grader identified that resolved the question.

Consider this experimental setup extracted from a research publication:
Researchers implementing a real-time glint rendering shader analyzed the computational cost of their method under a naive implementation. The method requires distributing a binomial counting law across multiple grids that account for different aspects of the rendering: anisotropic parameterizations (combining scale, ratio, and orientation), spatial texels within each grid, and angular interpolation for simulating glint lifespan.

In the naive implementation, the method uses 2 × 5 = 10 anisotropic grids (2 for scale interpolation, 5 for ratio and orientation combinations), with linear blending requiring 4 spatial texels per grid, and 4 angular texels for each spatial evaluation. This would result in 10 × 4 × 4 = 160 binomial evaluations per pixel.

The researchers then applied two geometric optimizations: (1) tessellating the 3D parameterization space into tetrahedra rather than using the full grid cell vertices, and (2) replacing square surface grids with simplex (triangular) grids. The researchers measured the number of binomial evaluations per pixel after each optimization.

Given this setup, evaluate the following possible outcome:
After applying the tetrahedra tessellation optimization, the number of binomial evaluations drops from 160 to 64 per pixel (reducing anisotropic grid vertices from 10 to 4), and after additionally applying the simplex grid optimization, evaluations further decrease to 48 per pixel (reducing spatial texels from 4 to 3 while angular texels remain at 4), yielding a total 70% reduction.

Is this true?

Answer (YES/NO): YES